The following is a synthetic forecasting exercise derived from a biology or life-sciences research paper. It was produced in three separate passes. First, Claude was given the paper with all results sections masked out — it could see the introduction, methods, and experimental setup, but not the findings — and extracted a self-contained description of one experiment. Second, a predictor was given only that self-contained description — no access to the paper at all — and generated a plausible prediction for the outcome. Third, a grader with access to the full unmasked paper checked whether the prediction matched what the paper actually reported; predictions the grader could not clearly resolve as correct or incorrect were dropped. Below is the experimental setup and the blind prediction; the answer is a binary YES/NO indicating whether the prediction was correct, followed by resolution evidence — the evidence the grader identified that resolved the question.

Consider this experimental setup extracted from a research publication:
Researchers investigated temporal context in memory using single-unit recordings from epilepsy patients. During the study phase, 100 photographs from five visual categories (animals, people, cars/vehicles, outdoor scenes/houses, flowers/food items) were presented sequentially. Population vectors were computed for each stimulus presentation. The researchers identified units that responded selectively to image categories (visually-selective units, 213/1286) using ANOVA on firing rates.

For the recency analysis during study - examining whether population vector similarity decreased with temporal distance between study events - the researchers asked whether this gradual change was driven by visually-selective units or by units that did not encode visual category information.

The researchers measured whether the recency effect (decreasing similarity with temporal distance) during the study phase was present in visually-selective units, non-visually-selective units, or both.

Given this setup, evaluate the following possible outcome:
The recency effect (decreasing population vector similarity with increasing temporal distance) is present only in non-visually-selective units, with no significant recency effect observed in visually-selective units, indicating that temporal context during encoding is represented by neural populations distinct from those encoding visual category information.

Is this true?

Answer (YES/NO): NO